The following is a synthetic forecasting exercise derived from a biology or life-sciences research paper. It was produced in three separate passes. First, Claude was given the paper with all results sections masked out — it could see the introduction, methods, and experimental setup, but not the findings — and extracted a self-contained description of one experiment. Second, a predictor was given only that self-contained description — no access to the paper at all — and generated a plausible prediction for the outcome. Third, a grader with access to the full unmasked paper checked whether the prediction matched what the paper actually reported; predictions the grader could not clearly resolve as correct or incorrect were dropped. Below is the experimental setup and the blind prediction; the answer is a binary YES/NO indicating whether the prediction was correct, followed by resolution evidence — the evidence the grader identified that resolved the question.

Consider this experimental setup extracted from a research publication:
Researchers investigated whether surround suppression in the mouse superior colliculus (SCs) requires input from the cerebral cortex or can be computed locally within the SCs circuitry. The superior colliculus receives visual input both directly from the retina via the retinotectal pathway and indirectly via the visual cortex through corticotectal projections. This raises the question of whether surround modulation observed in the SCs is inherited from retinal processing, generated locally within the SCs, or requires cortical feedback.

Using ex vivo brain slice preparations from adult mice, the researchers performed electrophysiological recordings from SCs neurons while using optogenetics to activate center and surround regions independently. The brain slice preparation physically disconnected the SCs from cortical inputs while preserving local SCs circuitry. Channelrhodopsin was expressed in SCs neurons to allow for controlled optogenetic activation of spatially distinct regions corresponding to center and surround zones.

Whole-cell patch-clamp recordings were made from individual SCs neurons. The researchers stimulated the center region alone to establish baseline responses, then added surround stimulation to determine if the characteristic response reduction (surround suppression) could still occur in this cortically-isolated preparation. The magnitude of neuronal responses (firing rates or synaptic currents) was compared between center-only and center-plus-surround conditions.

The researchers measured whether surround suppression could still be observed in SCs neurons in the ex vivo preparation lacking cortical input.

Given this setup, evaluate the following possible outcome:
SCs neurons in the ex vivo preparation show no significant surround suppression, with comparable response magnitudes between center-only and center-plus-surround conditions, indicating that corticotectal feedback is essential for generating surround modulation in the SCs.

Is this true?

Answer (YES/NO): NO